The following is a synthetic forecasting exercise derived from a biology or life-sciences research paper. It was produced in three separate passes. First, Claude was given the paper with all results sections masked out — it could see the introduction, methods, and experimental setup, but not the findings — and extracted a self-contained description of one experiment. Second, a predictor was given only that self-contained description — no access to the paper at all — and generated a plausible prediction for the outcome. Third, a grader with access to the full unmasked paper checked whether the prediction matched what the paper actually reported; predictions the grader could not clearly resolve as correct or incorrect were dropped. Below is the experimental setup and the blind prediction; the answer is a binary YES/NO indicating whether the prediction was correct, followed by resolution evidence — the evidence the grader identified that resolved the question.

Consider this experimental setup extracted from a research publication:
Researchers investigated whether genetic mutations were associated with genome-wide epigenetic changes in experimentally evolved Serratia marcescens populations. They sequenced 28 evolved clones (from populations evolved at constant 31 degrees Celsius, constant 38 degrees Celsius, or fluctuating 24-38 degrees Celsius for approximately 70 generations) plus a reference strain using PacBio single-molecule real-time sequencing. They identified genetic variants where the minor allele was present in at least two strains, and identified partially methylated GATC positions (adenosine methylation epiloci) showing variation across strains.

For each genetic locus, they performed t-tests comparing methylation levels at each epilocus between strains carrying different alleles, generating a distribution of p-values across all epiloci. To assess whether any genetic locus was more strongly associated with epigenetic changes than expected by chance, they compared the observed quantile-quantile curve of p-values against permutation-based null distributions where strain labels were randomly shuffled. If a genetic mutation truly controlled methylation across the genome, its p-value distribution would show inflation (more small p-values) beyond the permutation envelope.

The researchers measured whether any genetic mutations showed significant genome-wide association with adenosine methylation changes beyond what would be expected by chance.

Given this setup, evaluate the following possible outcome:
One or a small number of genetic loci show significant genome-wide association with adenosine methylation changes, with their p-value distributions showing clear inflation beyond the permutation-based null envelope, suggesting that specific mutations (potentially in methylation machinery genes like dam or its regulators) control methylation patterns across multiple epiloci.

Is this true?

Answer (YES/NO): NO